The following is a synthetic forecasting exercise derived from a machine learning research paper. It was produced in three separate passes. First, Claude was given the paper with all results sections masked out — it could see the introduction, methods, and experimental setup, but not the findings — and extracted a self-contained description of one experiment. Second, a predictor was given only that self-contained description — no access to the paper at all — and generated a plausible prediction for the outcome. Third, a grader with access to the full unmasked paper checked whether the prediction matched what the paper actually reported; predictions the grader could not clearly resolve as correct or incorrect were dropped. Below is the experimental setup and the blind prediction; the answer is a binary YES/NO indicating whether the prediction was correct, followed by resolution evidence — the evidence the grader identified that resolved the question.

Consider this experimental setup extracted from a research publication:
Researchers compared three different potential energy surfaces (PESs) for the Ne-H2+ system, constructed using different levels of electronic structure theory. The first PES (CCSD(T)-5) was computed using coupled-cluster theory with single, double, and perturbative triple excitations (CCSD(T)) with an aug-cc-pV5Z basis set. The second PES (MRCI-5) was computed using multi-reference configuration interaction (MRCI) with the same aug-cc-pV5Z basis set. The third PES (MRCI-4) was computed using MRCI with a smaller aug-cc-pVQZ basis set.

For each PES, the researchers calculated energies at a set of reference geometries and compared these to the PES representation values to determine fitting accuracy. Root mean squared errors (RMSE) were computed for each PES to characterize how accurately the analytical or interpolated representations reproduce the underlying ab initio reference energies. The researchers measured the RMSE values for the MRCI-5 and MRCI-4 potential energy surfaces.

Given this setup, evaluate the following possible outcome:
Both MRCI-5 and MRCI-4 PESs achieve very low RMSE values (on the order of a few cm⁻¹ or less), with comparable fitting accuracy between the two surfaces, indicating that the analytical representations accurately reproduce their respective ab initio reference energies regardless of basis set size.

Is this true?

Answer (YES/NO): NO